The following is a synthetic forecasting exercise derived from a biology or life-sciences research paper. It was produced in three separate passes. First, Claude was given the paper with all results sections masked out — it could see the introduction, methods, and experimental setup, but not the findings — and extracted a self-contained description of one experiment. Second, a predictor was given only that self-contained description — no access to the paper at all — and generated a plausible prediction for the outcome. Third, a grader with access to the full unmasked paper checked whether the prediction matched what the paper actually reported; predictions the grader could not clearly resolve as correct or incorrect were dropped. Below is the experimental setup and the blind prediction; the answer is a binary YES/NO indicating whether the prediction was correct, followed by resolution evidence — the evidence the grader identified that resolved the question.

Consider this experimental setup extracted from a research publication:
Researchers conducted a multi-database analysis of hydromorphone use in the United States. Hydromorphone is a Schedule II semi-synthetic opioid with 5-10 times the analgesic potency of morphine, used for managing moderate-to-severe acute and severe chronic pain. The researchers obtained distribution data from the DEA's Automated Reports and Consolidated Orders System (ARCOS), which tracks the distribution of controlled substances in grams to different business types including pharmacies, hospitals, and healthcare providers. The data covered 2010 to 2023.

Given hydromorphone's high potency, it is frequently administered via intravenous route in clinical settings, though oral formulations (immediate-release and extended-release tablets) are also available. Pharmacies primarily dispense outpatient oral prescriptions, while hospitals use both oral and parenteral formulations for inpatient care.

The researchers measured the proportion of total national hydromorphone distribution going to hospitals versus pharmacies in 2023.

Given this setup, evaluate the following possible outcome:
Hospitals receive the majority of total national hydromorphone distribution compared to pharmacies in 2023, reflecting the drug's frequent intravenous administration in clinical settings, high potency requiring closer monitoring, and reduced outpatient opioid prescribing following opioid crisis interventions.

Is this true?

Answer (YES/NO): NO